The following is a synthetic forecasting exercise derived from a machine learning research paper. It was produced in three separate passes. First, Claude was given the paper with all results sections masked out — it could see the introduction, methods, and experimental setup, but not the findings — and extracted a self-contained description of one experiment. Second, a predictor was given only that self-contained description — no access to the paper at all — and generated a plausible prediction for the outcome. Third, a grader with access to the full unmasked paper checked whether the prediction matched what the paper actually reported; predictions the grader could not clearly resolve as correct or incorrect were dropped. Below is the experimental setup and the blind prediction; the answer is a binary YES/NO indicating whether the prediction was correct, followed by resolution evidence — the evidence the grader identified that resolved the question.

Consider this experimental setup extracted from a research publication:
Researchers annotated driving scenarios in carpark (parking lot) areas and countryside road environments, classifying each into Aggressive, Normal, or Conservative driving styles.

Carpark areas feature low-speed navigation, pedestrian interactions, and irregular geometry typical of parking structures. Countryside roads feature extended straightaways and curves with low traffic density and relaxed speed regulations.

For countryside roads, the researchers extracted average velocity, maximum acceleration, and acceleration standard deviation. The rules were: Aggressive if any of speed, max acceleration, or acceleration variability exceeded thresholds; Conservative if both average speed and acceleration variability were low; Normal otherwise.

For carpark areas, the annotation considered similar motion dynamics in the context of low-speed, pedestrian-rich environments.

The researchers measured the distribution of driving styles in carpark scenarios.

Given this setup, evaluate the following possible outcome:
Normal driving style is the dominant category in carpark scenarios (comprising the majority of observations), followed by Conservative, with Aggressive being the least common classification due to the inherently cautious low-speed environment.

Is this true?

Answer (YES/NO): NO